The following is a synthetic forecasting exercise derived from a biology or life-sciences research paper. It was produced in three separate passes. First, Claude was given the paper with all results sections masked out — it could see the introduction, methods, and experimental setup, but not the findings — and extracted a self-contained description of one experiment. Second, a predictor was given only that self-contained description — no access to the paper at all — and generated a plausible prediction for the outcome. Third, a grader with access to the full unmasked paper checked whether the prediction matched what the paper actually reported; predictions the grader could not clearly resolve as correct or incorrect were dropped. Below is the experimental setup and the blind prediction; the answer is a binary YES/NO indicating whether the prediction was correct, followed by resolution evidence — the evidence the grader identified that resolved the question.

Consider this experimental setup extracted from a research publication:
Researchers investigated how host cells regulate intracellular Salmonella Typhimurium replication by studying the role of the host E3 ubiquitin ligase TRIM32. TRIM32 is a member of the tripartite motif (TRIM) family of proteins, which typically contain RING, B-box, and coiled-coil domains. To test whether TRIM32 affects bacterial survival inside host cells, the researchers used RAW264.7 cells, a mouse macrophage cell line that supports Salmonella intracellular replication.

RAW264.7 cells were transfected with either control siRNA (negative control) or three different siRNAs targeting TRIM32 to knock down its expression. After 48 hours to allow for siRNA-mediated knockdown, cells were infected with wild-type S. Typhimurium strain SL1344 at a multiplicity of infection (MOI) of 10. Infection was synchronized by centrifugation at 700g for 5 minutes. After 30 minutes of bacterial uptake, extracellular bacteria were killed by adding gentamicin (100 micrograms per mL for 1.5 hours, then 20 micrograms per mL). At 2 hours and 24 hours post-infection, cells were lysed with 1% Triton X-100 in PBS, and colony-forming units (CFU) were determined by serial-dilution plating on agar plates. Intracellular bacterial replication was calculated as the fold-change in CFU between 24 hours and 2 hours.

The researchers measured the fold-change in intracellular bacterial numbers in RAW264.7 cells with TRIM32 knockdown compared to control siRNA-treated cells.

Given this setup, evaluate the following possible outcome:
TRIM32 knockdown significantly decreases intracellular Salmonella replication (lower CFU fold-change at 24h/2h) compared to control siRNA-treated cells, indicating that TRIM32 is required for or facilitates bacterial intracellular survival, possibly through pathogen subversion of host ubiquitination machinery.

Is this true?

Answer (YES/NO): NO